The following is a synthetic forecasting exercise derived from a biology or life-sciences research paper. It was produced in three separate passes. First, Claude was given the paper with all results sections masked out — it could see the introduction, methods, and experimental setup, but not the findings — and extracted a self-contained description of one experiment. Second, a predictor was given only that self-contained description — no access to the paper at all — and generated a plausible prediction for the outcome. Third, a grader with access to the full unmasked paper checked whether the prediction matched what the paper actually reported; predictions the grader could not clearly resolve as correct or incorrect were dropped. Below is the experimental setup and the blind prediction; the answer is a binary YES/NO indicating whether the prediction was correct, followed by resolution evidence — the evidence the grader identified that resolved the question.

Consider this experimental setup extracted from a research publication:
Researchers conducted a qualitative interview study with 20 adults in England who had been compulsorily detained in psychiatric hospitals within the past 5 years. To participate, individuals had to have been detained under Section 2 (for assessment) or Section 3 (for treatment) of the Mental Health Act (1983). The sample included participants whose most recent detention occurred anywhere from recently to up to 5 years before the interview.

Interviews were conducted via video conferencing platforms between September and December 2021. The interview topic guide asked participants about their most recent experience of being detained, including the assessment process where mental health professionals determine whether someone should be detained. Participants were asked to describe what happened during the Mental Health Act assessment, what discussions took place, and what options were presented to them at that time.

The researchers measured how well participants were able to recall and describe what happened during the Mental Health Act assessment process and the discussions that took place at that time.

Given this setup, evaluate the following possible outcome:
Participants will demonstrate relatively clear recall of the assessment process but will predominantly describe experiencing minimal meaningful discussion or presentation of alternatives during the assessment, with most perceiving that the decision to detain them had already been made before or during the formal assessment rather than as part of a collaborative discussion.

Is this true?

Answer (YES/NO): NO